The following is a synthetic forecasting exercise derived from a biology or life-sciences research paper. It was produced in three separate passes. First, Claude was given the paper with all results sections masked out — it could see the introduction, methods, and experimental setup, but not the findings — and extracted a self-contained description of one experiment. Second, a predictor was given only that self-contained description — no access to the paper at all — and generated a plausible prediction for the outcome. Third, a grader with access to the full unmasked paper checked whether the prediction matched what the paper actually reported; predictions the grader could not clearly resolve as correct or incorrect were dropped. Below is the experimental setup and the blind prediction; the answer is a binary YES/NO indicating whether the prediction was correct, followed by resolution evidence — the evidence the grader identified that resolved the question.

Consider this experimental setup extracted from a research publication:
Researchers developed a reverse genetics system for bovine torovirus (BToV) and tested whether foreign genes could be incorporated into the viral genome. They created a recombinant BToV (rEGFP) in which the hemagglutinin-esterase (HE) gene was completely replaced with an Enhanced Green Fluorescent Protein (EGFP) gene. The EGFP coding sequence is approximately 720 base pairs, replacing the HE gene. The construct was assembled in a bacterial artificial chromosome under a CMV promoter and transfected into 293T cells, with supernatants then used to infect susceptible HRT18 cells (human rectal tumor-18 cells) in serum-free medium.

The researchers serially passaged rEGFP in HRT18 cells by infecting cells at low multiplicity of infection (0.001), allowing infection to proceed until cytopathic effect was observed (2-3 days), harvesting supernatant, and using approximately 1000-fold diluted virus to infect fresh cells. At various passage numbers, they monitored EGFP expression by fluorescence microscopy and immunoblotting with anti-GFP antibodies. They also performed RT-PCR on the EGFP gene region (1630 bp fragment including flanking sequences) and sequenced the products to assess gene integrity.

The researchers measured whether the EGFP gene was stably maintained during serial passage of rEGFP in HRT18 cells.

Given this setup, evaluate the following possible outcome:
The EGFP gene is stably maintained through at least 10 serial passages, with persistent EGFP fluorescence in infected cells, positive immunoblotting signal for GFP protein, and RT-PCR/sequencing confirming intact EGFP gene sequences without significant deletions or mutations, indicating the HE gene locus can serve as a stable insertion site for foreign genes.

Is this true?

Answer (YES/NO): NO